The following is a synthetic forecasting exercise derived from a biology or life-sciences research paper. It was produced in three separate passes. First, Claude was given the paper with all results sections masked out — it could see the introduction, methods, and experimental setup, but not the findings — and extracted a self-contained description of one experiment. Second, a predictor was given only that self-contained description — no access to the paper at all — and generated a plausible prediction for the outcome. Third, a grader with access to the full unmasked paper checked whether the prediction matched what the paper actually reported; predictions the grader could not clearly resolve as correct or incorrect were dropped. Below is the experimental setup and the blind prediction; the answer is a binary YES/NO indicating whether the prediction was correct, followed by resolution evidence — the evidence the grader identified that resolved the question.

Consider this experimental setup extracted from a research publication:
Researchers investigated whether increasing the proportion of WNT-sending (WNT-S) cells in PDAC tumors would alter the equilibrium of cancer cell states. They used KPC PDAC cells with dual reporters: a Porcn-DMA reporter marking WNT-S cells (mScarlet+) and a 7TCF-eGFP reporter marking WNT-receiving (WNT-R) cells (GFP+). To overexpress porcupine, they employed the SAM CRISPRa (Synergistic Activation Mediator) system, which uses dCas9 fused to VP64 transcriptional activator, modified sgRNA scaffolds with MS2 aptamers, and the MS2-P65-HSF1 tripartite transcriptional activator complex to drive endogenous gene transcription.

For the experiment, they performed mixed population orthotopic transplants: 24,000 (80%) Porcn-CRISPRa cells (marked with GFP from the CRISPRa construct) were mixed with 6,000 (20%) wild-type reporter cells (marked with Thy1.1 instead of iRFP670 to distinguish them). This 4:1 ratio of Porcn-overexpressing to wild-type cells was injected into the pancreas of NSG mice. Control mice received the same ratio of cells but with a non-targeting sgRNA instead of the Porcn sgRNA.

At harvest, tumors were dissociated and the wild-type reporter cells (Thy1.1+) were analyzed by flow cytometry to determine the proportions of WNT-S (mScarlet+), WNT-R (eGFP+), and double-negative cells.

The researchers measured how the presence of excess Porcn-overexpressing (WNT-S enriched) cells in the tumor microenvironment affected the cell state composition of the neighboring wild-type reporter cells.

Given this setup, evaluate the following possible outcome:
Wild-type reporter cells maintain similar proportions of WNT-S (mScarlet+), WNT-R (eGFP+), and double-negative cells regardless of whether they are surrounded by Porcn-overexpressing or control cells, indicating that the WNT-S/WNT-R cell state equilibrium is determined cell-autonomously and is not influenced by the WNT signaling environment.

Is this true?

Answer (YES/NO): NO